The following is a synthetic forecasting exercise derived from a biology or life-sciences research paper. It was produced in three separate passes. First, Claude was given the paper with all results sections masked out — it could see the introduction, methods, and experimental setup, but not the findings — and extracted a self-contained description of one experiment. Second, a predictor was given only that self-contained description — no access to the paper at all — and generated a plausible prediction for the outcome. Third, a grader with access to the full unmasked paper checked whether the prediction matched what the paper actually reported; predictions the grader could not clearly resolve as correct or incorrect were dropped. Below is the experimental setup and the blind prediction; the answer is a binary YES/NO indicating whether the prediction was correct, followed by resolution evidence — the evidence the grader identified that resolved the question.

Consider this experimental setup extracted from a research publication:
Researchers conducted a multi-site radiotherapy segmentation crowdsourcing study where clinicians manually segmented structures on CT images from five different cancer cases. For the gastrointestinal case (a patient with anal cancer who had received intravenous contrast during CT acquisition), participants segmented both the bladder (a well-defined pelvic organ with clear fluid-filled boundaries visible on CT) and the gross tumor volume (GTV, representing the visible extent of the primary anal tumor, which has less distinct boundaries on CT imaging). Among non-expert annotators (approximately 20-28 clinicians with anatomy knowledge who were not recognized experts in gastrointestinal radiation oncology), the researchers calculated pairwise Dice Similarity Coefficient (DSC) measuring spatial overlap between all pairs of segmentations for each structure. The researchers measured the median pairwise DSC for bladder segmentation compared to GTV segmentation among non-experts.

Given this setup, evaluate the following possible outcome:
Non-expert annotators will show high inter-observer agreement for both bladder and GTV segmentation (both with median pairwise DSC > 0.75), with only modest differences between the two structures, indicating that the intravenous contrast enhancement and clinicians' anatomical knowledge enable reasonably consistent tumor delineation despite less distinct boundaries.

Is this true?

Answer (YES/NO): NO